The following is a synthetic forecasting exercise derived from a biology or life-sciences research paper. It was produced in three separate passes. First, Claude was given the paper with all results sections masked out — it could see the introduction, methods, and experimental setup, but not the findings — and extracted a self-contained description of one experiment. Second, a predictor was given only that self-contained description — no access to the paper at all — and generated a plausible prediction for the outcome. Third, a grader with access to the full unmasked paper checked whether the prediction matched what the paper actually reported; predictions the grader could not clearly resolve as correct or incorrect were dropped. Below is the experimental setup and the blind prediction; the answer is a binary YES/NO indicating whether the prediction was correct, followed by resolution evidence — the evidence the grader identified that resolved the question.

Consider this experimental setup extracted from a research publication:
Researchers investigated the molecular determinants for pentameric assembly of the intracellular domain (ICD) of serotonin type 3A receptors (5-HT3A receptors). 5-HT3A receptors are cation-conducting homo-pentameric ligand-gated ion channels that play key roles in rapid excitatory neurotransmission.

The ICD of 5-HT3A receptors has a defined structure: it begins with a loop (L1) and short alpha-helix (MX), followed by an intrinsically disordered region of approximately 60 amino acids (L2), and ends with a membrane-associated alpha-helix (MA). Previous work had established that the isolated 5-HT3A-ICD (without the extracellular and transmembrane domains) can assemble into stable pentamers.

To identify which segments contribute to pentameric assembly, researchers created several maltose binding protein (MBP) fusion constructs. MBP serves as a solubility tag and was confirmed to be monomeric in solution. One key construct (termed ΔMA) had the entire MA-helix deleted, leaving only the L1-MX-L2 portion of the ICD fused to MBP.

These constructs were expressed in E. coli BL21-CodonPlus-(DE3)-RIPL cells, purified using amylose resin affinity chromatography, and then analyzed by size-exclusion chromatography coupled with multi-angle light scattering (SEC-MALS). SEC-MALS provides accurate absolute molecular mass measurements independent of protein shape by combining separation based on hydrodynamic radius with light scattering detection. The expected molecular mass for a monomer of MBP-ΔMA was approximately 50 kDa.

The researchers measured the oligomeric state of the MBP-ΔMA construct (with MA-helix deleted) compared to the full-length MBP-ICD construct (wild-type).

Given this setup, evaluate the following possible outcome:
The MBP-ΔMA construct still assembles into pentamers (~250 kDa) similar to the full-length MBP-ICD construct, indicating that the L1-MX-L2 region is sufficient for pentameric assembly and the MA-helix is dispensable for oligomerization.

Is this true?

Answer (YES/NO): NO